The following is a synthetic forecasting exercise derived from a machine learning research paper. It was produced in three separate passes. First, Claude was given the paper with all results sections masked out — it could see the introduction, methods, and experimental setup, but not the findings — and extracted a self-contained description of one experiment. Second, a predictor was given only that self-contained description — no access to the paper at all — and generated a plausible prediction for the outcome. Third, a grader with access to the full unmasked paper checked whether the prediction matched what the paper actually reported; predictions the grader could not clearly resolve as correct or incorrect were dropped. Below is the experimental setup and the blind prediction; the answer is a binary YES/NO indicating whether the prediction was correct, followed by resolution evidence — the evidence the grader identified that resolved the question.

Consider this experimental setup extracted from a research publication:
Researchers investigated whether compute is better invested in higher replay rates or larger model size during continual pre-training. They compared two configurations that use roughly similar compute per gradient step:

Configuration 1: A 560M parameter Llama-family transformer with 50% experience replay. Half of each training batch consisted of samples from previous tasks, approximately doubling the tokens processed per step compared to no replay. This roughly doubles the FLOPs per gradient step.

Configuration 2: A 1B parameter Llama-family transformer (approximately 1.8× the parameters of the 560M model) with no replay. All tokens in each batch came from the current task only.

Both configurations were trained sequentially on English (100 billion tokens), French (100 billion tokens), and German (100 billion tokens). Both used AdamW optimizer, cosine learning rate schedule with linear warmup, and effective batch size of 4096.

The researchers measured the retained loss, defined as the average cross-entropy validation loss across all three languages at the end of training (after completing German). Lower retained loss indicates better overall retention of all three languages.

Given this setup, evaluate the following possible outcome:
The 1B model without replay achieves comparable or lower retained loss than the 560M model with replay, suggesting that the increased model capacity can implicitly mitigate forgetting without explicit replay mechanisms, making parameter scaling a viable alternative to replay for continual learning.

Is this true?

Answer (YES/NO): YES